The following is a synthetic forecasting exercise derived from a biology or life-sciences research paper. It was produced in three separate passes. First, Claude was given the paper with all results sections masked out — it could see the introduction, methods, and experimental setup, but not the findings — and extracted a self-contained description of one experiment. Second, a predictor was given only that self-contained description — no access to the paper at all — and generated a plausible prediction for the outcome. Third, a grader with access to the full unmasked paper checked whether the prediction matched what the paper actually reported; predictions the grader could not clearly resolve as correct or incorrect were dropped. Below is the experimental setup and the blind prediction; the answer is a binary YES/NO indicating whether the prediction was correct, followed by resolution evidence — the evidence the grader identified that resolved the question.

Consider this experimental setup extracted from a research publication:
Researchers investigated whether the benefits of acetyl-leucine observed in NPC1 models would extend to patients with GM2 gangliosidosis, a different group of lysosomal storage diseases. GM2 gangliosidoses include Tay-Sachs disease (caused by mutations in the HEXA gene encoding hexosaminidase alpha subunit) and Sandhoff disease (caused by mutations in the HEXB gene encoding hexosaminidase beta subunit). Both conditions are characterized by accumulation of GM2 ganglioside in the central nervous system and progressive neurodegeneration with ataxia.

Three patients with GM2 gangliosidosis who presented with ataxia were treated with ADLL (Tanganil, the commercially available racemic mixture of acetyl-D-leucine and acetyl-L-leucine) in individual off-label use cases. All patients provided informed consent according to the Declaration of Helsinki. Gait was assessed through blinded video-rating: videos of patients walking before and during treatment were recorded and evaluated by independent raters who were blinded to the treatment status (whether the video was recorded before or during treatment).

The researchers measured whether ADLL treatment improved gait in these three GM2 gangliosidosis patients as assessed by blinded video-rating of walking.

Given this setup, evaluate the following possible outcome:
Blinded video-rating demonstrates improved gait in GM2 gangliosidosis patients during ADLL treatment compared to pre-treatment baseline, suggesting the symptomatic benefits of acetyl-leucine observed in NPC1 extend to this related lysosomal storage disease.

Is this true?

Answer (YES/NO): YES